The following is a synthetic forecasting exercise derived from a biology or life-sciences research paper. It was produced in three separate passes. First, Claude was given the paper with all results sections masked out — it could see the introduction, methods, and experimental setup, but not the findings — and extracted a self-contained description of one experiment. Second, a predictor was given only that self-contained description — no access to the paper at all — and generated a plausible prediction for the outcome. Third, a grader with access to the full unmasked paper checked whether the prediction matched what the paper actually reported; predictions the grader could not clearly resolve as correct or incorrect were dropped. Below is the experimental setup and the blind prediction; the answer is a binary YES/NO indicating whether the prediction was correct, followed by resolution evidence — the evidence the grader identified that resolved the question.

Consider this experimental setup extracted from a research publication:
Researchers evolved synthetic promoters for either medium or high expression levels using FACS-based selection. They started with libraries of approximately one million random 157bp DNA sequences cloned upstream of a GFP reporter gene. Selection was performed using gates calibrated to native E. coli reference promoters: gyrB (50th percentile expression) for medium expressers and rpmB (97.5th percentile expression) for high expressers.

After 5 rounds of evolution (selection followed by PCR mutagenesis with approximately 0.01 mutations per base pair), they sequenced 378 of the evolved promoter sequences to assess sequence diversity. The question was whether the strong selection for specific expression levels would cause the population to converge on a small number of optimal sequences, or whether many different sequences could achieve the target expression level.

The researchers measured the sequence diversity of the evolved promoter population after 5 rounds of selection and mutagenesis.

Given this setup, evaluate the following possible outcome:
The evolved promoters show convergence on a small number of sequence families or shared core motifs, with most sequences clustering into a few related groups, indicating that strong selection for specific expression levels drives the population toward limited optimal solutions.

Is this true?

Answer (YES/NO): NO